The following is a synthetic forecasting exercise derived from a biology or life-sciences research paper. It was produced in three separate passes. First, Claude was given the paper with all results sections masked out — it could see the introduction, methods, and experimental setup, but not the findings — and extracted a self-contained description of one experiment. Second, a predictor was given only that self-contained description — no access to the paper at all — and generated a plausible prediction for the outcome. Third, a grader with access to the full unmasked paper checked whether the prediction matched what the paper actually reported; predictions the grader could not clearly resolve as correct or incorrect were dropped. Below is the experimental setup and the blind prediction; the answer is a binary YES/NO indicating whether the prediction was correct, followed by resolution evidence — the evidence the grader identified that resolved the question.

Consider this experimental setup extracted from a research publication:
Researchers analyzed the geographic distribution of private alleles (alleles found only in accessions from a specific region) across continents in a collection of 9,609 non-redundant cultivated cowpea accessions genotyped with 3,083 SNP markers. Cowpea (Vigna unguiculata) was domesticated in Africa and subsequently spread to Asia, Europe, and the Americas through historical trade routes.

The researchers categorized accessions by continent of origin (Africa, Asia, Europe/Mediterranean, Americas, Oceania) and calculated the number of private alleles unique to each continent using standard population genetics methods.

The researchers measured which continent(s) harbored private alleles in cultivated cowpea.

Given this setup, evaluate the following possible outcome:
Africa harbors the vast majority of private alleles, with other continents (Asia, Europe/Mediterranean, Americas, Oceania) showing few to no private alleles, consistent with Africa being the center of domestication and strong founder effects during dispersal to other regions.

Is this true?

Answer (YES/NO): YES